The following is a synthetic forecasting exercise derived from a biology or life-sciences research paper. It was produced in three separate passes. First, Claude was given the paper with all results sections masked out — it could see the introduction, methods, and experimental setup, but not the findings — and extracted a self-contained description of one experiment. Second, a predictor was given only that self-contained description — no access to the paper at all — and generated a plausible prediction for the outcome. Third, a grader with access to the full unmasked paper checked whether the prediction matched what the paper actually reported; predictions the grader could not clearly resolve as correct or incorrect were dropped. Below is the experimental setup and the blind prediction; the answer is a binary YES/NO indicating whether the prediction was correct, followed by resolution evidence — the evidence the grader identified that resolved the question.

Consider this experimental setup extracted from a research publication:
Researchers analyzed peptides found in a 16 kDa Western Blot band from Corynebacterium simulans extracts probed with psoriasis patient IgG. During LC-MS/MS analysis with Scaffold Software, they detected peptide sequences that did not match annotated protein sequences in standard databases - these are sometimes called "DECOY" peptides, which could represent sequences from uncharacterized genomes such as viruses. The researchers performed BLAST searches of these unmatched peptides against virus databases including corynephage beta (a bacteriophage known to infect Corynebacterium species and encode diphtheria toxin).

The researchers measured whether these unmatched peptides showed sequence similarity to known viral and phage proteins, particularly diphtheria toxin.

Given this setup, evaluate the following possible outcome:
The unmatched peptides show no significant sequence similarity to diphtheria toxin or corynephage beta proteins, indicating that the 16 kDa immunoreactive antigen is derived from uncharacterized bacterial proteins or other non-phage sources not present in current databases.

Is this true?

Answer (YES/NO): NO